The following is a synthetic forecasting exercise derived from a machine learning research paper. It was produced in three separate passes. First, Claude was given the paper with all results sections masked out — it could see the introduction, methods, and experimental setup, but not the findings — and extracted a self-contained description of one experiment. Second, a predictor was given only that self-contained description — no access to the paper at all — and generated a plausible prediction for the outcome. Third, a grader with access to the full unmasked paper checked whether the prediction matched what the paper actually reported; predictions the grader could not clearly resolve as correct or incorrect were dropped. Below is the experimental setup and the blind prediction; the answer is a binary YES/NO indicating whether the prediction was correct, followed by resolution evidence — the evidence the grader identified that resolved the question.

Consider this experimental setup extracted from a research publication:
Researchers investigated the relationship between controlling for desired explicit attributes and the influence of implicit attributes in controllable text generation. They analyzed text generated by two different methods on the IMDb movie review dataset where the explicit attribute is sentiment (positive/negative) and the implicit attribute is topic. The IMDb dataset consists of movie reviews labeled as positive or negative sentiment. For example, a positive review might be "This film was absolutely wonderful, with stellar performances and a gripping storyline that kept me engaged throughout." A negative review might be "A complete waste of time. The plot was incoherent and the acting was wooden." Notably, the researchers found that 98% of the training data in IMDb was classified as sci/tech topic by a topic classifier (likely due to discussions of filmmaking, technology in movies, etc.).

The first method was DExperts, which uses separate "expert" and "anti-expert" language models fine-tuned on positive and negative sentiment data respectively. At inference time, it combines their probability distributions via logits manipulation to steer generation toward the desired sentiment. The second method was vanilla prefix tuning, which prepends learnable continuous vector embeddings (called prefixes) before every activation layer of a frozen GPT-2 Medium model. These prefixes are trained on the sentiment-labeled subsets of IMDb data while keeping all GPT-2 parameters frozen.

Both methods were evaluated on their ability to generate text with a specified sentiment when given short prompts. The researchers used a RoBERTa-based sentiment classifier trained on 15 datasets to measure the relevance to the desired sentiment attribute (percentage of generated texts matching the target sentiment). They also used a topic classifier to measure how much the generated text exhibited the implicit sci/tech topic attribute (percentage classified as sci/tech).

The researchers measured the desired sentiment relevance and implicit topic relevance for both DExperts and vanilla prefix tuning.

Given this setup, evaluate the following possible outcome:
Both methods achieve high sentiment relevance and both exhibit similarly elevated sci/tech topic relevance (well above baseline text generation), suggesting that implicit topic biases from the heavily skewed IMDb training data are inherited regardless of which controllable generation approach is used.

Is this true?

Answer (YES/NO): NO